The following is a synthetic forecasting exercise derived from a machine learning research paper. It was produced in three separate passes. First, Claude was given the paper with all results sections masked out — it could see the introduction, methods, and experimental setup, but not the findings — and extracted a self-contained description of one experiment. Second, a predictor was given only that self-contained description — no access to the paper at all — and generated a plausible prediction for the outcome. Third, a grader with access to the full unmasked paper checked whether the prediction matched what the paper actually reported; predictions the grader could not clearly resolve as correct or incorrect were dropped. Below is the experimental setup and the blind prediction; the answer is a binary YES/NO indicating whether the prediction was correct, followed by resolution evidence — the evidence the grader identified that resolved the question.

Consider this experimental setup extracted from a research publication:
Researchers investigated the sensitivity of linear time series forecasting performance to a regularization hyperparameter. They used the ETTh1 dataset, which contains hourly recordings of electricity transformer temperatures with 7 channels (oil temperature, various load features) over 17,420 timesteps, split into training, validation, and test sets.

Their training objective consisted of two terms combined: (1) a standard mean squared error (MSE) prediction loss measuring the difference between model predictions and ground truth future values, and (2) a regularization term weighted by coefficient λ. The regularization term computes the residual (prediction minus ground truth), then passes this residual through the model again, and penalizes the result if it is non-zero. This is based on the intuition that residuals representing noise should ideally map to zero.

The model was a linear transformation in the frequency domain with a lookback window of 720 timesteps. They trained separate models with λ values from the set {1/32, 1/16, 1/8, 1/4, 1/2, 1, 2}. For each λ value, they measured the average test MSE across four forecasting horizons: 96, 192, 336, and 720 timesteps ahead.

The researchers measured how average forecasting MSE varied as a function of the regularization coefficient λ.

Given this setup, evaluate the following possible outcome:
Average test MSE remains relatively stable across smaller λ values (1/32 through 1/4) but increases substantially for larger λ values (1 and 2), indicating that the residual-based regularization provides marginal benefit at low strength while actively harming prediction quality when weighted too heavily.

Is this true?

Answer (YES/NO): NO